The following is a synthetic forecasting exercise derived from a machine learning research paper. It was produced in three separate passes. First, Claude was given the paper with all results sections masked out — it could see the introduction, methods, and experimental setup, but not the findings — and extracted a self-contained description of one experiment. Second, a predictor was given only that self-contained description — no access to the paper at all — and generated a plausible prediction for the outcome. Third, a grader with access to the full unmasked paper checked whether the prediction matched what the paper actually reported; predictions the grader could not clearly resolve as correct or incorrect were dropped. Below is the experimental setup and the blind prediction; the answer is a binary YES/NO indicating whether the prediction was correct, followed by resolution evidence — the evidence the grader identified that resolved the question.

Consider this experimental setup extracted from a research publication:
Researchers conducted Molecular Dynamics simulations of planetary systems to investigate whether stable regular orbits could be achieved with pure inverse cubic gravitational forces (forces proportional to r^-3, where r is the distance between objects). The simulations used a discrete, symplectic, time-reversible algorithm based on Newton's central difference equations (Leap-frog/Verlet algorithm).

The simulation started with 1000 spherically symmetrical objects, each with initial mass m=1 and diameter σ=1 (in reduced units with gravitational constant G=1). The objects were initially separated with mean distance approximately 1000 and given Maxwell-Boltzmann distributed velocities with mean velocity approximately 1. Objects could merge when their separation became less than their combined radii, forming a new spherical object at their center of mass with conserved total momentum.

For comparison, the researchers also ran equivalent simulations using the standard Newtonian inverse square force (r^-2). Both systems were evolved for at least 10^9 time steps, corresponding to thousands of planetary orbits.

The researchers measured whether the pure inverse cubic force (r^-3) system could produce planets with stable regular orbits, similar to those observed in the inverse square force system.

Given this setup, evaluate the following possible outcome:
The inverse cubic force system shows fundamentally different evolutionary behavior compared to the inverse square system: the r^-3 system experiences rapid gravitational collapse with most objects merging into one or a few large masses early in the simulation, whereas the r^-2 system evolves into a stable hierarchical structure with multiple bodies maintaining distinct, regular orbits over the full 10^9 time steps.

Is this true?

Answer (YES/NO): NO